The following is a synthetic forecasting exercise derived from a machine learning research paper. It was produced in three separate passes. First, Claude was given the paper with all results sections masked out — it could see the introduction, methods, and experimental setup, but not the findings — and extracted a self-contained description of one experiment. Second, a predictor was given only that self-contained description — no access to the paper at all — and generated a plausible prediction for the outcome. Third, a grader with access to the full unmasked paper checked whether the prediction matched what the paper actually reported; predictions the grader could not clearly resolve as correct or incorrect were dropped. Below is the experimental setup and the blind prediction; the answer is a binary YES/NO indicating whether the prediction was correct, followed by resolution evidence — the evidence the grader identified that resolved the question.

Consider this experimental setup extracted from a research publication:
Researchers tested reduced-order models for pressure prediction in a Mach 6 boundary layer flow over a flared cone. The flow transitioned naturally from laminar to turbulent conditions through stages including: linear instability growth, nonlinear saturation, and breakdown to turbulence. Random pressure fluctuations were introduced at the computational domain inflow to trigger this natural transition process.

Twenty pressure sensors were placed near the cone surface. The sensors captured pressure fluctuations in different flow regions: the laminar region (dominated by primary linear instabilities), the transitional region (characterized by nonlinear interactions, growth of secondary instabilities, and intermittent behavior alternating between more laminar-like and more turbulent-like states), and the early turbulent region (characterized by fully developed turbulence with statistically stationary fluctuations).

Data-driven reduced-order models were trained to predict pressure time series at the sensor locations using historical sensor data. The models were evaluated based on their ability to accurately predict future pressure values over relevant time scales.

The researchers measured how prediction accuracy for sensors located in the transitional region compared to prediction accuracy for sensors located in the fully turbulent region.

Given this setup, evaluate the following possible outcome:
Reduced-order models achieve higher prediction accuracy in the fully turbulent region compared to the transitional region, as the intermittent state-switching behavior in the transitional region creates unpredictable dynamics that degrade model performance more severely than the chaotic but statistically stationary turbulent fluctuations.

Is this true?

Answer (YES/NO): NO